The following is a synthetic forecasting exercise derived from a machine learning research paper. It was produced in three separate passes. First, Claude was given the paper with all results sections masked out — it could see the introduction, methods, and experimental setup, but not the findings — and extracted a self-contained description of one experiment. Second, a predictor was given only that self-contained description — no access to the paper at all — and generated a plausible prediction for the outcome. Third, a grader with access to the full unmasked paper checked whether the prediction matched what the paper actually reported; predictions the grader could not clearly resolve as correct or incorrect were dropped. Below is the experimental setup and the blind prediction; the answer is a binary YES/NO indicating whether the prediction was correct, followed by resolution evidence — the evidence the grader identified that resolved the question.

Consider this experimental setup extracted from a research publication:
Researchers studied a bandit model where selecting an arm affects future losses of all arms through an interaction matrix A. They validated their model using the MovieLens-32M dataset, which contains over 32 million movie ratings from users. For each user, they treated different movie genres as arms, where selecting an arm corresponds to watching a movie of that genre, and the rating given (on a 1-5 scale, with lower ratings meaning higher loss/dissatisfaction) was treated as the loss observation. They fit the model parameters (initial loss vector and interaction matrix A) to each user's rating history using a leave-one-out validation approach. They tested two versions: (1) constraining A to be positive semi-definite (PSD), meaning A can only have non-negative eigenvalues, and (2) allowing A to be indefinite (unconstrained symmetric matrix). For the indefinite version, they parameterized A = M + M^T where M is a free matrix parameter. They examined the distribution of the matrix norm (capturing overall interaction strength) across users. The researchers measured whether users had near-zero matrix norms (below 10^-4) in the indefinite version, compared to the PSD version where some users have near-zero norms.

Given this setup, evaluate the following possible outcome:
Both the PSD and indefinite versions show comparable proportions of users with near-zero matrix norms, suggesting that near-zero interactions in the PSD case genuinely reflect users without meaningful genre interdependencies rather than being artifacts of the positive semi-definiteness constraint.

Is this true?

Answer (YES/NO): NO